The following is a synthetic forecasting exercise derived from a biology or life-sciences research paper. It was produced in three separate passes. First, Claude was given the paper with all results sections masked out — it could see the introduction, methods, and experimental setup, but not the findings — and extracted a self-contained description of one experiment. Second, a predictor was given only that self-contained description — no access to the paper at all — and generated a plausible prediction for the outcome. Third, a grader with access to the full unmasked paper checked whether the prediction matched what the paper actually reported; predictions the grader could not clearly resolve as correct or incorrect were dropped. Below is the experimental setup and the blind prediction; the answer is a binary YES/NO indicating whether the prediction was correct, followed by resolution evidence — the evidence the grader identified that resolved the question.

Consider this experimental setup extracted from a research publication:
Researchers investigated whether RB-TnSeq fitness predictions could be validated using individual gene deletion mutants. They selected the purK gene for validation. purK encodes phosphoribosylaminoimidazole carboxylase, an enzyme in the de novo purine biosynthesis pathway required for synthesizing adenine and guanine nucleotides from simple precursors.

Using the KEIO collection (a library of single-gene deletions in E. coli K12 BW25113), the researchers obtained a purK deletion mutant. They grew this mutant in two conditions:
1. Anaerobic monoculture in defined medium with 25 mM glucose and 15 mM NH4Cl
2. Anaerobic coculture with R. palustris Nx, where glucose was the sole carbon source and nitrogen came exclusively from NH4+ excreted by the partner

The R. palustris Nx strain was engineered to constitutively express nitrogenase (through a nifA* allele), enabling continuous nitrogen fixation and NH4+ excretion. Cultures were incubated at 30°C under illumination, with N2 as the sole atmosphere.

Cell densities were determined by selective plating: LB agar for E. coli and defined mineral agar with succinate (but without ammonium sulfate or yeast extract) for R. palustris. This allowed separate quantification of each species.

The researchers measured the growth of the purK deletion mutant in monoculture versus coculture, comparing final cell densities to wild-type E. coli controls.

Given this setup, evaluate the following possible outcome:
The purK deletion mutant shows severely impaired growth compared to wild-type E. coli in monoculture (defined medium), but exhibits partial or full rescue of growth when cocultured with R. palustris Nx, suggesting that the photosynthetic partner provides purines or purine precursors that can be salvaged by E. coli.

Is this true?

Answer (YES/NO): YES